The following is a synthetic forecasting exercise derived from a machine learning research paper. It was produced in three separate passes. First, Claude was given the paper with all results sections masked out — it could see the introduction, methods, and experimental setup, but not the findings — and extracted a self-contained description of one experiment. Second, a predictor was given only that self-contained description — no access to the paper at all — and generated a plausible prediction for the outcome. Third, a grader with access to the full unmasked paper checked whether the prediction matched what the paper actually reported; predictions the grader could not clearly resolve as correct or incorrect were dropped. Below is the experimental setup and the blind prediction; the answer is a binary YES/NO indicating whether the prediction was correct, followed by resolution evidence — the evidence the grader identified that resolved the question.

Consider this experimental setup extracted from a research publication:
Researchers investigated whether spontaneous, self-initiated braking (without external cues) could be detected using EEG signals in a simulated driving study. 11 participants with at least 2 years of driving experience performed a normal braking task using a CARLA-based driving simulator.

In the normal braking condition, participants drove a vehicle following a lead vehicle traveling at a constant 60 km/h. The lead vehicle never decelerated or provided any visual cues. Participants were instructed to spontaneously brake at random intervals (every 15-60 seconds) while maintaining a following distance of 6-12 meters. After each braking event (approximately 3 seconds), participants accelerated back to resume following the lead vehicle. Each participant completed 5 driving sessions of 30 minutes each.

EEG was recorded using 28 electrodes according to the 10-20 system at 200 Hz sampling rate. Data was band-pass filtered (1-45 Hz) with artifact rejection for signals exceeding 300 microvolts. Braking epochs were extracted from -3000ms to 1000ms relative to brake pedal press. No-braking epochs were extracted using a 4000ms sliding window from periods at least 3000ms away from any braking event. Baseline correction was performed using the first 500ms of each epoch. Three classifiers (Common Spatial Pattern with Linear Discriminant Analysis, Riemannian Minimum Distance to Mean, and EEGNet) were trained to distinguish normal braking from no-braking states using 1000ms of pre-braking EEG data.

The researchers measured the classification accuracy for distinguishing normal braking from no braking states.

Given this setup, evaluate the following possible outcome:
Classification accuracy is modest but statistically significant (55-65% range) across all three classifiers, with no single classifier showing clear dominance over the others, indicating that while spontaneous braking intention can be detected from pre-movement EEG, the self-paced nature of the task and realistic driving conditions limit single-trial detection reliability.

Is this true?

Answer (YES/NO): NO